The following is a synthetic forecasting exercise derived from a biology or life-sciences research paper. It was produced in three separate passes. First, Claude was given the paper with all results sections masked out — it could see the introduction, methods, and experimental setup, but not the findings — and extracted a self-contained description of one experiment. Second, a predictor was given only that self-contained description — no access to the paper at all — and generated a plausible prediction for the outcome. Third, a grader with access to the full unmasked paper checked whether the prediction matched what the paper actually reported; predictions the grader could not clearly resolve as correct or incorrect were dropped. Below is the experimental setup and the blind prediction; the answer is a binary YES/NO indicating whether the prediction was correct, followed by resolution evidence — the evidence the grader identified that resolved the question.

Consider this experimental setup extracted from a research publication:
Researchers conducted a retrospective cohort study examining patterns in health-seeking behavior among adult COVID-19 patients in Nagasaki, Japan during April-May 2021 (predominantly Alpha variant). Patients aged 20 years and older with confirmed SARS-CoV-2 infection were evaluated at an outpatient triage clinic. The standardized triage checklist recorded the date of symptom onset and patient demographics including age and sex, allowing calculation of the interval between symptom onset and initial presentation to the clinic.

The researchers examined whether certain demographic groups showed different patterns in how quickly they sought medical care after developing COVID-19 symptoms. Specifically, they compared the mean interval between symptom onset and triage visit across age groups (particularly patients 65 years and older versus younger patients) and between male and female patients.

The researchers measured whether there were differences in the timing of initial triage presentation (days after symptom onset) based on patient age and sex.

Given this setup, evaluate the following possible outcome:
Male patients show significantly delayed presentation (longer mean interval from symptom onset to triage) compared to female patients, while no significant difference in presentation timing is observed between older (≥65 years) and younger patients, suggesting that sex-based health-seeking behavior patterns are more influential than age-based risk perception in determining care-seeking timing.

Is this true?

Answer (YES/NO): NO